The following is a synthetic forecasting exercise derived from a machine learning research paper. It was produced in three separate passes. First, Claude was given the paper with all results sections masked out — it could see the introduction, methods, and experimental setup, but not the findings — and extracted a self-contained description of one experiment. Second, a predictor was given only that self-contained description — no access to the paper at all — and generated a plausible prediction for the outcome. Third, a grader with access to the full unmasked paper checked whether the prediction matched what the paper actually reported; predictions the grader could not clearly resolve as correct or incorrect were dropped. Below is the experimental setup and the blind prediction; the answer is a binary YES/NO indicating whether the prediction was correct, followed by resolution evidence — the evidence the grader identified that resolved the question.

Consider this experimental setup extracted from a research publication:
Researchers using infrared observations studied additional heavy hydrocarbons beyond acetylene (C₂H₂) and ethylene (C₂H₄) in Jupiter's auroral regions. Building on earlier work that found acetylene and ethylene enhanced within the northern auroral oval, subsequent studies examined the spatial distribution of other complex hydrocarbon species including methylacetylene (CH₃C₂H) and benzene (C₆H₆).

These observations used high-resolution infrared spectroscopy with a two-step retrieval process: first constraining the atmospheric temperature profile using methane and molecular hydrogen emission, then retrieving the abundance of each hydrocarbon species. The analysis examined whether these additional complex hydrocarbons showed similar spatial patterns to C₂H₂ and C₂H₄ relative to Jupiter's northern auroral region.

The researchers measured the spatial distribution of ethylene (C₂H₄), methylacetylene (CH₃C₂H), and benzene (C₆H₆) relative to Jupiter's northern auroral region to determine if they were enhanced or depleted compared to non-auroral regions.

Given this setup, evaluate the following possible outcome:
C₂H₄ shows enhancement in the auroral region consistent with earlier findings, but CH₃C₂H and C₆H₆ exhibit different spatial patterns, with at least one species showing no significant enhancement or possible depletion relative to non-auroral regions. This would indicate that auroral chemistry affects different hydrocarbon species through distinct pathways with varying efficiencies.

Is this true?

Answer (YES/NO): NO